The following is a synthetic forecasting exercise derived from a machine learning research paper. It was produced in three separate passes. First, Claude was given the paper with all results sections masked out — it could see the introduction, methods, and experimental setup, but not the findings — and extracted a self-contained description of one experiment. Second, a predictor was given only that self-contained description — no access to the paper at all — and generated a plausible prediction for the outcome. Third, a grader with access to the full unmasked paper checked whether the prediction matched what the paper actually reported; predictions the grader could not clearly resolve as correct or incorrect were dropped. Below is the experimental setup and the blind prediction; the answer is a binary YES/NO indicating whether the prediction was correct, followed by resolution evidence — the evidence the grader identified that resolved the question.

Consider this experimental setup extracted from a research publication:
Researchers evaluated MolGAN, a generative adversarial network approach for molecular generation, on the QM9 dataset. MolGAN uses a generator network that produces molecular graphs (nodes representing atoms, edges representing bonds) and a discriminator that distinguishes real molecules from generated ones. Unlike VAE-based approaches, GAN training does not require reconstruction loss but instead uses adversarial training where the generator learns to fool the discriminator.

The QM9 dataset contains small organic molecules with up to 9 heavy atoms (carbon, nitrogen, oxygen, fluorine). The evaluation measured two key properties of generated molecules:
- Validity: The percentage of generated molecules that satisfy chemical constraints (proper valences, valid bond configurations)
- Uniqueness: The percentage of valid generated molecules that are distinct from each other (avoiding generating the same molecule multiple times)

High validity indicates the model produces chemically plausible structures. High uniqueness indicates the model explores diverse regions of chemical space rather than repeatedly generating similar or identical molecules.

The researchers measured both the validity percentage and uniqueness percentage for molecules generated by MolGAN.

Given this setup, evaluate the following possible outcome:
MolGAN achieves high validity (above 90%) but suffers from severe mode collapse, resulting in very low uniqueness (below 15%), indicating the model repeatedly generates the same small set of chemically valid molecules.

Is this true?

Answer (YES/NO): YES